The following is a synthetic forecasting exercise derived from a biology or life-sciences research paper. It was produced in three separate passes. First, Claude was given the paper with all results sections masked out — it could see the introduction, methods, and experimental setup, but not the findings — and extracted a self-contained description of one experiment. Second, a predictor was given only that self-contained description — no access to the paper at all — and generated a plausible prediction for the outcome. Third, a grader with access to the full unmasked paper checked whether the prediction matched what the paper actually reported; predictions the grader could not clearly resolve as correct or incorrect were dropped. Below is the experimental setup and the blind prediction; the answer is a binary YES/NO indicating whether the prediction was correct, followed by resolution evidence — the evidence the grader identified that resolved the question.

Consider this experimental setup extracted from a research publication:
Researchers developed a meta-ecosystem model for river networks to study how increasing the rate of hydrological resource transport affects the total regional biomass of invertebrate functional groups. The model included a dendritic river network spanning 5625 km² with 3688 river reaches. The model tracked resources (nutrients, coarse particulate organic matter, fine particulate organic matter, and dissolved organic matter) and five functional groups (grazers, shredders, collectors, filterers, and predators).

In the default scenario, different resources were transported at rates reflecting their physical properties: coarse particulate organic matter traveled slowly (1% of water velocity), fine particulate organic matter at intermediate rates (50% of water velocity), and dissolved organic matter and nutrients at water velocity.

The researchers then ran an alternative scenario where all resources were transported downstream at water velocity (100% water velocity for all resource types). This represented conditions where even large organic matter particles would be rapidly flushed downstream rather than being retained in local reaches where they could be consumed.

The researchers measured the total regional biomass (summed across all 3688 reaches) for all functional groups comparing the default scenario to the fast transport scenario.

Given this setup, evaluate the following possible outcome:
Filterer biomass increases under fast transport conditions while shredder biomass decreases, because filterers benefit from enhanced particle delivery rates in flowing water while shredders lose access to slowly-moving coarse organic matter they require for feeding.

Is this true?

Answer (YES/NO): NO